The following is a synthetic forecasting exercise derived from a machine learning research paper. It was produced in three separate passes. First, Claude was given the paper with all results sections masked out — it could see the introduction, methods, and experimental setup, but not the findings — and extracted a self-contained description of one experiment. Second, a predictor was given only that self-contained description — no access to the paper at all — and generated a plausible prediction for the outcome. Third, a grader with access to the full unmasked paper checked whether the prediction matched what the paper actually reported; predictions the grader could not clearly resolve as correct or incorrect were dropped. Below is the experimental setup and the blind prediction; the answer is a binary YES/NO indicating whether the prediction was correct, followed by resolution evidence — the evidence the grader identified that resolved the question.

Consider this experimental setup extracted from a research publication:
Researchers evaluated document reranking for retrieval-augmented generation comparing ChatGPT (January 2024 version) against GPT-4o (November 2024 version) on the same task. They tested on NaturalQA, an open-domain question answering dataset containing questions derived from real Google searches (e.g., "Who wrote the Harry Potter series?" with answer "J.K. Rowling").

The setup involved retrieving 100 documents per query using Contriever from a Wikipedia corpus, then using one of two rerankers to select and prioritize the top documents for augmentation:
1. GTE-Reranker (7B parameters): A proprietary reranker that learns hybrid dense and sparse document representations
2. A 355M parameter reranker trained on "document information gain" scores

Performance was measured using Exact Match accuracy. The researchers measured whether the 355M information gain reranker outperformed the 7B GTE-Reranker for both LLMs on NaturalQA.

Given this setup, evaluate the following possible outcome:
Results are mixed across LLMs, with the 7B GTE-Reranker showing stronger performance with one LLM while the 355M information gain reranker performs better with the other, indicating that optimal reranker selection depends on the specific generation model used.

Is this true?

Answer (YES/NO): YES